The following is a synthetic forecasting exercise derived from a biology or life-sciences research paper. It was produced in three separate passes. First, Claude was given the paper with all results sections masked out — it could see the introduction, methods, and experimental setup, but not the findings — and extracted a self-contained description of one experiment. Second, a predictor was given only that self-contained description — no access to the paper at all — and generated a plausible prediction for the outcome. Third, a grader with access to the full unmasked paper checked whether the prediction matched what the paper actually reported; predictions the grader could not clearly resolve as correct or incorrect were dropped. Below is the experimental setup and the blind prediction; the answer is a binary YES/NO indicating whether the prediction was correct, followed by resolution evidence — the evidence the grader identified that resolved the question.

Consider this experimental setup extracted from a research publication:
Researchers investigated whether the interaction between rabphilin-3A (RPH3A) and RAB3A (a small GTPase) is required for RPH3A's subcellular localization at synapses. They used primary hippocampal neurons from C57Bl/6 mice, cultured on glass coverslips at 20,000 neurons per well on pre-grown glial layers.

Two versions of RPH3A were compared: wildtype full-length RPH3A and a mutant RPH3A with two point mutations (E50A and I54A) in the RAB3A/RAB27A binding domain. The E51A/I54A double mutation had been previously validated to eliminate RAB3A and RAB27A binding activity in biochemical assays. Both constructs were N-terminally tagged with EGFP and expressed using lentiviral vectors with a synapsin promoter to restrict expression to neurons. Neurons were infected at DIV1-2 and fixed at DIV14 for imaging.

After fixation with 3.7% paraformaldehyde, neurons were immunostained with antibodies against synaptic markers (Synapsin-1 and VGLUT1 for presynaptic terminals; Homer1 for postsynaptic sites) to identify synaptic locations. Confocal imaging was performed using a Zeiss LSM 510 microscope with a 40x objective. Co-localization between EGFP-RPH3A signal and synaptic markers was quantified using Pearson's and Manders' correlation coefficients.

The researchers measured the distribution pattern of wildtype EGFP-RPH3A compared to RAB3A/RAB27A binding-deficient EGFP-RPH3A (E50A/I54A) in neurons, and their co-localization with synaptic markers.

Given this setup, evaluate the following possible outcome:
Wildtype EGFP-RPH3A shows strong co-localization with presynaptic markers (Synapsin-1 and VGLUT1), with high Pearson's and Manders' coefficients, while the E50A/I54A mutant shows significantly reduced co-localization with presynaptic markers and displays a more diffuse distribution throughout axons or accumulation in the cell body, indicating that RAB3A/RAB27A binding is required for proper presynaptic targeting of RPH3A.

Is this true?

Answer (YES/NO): YES